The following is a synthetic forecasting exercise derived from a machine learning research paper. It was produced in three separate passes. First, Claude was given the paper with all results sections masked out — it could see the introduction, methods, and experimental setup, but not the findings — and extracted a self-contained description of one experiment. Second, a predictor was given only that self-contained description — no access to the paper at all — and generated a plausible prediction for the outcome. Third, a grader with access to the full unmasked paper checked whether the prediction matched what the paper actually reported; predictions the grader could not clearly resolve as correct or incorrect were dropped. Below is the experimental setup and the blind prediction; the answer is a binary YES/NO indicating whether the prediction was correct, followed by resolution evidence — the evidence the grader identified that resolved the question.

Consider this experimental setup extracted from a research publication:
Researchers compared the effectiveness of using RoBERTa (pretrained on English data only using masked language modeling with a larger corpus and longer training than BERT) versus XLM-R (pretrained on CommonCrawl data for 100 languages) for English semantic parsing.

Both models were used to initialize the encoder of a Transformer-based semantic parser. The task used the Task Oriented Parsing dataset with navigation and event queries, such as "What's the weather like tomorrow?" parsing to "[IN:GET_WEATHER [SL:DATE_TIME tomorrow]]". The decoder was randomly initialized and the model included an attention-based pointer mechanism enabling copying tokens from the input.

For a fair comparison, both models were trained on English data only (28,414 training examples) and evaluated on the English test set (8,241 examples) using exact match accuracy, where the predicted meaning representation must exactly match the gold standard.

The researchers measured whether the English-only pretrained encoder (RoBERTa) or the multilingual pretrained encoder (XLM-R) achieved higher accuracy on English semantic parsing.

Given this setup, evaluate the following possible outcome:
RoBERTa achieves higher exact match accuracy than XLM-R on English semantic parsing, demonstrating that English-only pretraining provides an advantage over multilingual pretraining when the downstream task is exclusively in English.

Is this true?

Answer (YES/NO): YES